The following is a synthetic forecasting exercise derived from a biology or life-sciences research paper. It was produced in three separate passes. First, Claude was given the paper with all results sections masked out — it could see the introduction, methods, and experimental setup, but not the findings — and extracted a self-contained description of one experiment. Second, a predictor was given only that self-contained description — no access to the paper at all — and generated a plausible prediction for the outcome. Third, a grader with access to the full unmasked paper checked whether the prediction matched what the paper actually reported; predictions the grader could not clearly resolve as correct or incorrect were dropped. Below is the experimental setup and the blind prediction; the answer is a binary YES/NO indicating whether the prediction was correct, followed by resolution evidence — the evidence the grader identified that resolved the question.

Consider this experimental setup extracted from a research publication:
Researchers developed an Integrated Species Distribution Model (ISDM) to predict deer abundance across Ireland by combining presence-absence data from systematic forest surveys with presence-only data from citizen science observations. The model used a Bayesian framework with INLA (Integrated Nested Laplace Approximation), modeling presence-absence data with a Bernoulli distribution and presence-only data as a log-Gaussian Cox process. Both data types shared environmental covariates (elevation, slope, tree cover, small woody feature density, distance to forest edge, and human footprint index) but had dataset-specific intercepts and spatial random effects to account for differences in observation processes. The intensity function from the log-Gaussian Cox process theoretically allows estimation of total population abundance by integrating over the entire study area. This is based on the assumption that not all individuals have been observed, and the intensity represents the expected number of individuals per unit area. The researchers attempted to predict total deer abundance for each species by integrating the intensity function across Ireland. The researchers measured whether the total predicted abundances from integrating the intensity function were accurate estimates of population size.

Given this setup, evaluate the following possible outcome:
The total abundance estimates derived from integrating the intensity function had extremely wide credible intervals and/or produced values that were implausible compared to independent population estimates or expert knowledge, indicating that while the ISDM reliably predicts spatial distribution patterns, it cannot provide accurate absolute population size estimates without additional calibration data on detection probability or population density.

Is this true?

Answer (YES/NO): YES